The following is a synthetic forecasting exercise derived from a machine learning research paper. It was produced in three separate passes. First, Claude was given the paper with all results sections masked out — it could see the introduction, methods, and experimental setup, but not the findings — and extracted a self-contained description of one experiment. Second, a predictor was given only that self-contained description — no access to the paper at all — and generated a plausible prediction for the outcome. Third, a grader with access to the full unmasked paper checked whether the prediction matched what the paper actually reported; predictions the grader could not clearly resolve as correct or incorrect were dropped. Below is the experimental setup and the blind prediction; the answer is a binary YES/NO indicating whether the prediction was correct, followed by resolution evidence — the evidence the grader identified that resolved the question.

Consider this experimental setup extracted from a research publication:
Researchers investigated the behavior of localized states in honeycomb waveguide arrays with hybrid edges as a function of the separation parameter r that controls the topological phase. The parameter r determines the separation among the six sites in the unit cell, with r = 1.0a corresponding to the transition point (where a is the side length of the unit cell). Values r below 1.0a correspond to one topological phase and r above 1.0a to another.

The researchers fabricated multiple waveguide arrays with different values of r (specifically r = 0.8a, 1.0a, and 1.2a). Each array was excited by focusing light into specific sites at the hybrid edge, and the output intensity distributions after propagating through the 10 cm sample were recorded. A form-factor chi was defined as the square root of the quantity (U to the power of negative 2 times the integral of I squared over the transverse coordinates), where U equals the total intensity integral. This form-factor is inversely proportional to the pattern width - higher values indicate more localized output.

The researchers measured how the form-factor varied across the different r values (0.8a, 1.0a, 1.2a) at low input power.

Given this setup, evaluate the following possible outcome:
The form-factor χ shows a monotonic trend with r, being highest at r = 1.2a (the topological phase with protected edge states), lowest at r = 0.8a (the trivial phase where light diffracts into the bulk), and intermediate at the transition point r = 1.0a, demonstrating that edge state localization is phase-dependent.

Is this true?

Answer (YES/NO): YES